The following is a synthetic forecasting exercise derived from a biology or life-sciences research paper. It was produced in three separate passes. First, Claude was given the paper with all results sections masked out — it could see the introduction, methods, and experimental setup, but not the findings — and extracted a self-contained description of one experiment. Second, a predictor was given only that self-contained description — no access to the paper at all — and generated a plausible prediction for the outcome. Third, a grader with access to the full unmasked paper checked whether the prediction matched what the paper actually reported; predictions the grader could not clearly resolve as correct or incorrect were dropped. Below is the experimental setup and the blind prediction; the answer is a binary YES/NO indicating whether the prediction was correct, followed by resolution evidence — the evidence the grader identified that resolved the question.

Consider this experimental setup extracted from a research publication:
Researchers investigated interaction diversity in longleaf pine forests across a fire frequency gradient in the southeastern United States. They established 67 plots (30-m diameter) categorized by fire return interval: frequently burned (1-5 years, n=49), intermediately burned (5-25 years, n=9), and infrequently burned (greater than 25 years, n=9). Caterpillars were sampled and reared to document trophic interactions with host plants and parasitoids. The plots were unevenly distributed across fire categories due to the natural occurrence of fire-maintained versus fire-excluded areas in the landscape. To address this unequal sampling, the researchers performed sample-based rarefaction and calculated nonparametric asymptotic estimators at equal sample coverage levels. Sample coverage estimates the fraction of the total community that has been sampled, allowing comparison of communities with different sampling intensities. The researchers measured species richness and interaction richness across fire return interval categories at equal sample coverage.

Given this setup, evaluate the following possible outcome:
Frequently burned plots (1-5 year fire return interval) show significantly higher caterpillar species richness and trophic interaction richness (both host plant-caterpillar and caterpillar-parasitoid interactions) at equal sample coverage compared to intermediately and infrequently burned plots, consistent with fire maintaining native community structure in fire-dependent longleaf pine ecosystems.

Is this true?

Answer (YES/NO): NO